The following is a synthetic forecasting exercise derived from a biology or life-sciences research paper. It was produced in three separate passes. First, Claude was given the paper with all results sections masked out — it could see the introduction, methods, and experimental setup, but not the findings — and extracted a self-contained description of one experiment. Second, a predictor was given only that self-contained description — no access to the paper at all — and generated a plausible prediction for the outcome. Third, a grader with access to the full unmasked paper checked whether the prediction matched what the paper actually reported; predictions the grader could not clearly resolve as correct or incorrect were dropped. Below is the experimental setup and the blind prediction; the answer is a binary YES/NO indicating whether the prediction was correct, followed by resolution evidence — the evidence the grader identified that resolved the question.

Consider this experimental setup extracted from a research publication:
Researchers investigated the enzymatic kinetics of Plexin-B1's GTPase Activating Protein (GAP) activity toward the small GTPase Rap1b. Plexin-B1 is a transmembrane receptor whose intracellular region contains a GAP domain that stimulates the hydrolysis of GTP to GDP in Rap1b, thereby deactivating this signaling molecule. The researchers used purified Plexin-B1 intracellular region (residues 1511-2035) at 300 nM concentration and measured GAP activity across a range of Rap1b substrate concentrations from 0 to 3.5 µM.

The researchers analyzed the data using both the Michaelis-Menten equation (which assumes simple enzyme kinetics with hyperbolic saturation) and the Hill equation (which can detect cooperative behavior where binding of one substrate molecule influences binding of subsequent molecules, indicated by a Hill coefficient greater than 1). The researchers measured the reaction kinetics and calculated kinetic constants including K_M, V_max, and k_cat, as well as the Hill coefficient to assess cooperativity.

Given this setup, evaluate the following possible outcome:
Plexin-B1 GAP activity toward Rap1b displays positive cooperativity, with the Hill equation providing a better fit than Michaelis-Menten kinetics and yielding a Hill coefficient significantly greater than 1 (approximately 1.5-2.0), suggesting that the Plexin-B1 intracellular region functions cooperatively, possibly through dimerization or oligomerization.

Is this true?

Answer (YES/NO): NO